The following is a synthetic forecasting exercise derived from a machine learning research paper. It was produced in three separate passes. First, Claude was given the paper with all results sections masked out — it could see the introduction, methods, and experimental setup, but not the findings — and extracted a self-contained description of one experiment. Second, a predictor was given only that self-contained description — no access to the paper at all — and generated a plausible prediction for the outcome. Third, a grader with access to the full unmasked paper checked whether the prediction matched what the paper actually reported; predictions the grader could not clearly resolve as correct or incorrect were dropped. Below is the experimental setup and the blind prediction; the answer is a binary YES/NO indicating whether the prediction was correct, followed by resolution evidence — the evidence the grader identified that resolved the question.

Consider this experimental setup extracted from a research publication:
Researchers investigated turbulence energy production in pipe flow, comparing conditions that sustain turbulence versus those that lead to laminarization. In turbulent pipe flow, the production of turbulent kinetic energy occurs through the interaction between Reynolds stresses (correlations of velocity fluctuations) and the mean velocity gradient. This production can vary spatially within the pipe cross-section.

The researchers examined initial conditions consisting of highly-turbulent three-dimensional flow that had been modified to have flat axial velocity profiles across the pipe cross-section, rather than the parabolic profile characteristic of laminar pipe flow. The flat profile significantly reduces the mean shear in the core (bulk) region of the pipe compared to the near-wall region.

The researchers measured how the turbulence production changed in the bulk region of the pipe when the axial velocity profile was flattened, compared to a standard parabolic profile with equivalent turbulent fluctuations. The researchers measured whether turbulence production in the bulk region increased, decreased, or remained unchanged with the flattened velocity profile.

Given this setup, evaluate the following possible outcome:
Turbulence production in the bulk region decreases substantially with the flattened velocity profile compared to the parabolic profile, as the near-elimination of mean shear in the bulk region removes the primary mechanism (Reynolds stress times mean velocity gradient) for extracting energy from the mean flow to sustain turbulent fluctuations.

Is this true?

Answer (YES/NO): YES